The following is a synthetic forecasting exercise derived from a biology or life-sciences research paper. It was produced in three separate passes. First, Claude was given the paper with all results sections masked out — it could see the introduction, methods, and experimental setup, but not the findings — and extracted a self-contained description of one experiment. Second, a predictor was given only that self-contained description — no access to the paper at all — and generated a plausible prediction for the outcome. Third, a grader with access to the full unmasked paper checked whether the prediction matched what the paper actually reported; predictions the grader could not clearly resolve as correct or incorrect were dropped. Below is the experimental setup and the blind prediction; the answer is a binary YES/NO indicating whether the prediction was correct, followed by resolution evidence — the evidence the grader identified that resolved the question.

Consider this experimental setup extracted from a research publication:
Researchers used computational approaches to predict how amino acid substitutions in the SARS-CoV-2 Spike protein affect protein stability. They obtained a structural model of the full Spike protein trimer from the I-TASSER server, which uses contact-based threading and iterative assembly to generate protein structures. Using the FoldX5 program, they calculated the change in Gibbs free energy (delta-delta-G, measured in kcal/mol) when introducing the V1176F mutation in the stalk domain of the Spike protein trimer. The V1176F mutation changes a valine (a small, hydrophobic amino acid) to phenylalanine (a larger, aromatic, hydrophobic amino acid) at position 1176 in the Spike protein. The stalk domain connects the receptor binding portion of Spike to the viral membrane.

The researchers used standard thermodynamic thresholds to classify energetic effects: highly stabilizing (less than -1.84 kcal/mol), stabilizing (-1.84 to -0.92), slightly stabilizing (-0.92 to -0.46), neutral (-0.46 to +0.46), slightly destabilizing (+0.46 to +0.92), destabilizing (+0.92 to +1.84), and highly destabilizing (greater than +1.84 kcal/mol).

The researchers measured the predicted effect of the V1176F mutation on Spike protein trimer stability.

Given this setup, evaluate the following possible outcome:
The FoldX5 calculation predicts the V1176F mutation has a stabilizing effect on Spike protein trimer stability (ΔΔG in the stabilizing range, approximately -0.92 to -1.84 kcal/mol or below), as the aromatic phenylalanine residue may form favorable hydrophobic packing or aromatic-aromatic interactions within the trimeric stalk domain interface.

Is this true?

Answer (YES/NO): YES